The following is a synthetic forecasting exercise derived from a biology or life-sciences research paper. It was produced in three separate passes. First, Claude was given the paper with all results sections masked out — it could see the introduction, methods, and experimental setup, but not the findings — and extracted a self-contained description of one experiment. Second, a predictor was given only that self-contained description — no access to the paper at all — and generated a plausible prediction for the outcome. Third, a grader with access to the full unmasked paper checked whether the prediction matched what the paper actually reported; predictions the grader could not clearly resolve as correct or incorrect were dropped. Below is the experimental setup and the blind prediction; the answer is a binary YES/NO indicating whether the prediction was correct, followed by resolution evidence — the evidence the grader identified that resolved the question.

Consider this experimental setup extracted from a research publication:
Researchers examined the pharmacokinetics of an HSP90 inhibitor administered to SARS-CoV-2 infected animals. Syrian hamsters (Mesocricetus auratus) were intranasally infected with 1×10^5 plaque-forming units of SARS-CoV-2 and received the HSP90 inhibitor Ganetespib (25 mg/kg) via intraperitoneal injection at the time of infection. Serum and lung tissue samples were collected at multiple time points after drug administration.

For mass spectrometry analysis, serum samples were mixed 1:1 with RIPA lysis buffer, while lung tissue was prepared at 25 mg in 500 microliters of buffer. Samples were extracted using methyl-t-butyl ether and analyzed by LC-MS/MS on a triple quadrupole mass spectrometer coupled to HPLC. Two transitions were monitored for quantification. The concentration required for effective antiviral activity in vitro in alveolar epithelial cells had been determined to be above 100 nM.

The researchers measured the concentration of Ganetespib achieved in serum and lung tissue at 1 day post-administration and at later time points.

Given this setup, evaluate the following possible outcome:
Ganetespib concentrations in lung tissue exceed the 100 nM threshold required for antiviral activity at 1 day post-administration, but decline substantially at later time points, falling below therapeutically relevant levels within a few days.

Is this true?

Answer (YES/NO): NO